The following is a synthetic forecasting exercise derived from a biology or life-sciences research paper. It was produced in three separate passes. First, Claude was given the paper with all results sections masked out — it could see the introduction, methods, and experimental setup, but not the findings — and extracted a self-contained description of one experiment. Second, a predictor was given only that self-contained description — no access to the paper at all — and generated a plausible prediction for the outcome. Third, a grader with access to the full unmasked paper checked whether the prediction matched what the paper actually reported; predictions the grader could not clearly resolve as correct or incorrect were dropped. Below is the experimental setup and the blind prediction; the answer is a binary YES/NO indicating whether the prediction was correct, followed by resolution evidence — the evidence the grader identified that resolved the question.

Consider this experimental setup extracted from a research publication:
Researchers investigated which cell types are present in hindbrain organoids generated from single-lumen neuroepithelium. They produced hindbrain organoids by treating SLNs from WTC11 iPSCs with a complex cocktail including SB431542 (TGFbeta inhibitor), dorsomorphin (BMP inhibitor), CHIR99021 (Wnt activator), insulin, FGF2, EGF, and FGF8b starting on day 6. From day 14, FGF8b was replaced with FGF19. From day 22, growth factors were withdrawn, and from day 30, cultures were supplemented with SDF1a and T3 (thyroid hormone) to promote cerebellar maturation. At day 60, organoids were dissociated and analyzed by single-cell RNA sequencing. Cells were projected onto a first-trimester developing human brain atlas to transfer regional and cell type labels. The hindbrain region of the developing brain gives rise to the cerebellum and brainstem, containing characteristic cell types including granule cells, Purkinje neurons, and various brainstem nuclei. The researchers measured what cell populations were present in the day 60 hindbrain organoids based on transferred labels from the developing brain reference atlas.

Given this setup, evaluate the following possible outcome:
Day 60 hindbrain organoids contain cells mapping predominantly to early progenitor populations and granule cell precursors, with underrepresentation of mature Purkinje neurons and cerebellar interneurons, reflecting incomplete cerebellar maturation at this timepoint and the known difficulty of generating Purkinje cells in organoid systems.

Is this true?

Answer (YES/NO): NO